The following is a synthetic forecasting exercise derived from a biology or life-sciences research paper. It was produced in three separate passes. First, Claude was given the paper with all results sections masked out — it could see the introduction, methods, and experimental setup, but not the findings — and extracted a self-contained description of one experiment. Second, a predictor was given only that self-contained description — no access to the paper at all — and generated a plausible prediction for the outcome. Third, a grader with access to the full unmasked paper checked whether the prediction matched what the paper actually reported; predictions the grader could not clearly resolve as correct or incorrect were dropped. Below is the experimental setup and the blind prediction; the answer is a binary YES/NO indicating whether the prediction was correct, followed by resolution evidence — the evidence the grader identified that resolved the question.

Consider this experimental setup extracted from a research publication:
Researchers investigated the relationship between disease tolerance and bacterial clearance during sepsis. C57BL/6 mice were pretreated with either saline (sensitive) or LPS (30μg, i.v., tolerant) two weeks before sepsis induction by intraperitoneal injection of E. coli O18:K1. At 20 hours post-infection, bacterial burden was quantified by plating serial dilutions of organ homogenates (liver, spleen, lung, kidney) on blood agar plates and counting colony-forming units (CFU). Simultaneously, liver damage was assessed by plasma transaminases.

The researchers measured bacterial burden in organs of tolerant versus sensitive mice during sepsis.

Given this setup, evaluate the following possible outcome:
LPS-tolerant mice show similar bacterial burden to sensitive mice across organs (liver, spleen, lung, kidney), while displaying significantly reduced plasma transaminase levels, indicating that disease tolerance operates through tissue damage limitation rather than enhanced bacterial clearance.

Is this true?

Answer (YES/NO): YES